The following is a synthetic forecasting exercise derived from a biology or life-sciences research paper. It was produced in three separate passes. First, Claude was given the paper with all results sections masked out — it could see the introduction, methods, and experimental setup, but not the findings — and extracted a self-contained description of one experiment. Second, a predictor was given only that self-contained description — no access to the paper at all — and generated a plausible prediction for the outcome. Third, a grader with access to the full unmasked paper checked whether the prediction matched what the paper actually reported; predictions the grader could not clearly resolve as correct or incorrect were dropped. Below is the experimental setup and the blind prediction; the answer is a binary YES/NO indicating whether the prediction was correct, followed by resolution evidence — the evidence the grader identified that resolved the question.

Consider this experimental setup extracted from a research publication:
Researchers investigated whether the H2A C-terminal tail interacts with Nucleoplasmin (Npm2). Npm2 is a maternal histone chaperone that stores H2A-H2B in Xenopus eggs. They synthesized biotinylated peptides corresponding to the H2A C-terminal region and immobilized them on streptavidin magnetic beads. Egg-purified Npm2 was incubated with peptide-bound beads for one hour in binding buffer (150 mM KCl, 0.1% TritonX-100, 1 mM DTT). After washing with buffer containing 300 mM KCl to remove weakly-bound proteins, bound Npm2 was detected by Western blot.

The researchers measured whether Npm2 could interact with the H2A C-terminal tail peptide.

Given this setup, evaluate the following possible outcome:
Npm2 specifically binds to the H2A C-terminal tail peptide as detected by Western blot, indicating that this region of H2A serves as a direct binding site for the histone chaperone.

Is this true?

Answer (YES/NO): YES